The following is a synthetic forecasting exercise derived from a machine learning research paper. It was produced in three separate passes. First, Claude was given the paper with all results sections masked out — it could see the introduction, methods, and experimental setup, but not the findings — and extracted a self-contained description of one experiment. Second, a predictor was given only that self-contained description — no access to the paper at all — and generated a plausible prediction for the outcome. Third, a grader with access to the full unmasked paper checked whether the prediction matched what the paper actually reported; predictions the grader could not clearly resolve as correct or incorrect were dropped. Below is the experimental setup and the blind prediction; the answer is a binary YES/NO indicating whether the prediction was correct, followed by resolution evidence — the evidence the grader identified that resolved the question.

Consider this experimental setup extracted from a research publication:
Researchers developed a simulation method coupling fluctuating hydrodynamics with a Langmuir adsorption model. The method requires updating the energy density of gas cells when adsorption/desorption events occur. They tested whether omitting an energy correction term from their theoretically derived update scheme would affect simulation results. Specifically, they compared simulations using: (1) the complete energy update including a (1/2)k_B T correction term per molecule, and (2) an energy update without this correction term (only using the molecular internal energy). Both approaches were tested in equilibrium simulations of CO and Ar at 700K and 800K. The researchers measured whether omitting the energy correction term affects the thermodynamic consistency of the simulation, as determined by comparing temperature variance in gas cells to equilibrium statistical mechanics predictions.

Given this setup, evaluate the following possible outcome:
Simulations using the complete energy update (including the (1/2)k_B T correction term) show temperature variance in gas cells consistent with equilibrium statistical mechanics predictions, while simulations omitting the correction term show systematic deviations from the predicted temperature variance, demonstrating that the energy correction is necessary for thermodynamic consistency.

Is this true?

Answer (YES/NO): YES